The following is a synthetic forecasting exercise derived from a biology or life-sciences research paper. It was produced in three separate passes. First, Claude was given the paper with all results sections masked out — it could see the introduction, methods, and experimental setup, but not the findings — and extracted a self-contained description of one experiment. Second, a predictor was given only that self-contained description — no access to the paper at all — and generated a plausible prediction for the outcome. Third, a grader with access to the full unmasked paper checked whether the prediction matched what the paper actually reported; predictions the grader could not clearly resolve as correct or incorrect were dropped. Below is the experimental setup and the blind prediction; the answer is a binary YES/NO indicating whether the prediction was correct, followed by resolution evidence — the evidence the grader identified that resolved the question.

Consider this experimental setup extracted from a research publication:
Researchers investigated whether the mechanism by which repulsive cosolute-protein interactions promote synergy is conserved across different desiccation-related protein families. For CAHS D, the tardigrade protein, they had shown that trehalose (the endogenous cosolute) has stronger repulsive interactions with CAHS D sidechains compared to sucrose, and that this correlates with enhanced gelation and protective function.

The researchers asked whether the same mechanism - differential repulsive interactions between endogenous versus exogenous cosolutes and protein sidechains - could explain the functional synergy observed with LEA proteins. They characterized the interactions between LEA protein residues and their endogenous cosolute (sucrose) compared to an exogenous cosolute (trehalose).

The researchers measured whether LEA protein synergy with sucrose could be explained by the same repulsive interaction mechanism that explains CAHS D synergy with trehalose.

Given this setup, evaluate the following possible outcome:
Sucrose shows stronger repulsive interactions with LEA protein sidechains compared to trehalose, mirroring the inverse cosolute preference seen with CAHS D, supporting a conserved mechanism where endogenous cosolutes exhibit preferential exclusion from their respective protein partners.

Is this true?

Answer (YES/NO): NO